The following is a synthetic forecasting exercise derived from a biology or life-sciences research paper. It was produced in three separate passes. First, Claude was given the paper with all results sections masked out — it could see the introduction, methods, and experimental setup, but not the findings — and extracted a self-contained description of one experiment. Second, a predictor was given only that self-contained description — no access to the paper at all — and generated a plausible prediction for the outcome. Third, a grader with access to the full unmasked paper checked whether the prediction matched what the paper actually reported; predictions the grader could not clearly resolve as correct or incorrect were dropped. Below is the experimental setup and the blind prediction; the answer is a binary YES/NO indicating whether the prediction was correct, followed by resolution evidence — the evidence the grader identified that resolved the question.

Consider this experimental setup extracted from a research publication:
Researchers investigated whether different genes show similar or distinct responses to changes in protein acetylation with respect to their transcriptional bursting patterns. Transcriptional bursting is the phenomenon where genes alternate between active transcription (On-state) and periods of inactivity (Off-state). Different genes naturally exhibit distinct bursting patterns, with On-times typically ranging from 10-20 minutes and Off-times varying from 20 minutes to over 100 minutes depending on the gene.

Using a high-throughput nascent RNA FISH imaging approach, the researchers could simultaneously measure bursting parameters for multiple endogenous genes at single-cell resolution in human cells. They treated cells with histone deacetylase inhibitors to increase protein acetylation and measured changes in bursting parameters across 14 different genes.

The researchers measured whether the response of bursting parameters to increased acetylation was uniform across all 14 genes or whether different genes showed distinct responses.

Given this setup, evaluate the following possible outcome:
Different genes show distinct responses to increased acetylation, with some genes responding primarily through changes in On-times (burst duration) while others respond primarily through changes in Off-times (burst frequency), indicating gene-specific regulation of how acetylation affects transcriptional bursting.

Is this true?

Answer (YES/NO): NO